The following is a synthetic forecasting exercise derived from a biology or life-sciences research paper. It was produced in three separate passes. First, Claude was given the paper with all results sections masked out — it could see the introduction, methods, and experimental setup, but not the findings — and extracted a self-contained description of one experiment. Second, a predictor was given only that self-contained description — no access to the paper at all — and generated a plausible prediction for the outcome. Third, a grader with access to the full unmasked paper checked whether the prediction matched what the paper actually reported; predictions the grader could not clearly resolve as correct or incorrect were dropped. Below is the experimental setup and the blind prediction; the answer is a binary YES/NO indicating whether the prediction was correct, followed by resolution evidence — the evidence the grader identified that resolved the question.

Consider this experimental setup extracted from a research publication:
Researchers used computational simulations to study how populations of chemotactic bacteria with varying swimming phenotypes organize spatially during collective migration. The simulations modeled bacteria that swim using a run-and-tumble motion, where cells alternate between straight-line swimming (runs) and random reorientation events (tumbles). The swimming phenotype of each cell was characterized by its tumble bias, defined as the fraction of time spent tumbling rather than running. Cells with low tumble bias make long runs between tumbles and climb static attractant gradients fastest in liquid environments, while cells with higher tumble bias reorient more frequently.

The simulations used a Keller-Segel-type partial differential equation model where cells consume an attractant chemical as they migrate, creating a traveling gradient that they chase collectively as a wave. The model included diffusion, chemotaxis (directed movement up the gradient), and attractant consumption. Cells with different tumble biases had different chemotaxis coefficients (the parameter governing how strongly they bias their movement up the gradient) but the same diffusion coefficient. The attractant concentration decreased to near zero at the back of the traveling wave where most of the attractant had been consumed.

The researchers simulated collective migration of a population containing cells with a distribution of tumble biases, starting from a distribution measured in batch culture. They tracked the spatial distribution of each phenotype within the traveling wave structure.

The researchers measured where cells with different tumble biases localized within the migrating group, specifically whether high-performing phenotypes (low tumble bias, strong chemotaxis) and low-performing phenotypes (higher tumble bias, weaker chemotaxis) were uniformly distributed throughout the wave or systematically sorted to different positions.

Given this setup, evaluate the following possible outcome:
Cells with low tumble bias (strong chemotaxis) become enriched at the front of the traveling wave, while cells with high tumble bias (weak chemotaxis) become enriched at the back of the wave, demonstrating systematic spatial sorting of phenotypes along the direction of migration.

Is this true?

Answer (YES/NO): YES